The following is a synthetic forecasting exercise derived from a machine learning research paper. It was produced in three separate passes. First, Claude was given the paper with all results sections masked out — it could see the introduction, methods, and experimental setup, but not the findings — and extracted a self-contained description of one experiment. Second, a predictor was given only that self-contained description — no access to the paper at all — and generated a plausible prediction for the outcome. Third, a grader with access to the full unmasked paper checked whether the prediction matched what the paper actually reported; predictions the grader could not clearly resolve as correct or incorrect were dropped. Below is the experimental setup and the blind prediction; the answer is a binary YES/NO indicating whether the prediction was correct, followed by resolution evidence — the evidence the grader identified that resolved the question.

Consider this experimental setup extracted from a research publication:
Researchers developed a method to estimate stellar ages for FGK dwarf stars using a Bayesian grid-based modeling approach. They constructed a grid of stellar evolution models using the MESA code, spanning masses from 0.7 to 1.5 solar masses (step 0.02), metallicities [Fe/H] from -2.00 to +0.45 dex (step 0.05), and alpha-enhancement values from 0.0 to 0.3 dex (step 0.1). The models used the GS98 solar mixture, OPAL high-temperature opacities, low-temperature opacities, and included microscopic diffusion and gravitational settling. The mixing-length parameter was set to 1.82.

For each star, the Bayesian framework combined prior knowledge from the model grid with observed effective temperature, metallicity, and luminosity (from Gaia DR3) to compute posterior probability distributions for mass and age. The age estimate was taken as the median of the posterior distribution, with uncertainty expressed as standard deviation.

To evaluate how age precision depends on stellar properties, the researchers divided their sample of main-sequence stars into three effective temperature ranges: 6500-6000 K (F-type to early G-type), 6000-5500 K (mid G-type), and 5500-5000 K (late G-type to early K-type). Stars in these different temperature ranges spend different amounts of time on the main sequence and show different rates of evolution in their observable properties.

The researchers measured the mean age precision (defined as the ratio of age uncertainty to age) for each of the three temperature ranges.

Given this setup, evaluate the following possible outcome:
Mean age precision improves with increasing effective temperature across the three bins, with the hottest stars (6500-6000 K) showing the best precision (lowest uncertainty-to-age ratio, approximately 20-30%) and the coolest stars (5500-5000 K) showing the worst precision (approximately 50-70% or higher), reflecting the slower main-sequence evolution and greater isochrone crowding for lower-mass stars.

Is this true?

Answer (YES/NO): NO